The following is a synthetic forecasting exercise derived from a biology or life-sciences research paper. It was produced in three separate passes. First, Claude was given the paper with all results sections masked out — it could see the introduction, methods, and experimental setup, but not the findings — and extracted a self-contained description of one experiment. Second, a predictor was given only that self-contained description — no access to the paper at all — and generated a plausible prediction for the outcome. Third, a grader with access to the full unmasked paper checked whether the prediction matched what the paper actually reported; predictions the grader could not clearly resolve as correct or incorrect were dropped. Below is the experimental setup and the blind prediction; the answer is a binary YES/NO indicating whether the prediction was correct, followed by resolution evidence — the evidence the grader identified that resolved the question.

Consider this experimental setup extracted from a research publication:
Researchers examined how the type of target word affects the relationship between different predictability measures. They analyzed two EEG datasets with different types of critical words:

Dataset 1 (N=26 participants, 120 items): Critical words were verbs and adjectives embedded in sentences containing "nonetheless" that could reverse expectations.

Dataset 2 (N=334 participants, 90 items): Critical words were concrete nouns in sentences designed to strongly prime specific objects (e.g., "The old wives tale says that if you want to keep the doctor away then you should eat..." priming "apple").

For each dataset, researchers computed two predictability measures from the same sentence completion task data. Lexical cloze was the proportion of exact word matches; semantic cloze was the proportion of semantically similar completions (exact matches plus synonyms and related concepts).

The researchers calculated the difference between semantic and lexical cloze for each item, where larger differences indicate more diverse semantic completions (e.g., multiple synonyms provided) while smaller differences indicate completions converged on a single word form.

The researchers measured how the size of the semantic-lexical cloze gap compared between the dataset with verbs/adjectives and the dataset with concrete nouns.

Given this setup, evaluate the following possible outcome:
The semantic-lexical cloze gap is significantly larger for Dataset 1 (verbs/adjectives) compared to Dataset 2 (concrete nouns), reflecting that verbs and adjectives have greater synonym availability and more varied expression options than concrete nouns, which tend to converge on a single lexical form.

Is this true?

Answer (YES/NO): YES